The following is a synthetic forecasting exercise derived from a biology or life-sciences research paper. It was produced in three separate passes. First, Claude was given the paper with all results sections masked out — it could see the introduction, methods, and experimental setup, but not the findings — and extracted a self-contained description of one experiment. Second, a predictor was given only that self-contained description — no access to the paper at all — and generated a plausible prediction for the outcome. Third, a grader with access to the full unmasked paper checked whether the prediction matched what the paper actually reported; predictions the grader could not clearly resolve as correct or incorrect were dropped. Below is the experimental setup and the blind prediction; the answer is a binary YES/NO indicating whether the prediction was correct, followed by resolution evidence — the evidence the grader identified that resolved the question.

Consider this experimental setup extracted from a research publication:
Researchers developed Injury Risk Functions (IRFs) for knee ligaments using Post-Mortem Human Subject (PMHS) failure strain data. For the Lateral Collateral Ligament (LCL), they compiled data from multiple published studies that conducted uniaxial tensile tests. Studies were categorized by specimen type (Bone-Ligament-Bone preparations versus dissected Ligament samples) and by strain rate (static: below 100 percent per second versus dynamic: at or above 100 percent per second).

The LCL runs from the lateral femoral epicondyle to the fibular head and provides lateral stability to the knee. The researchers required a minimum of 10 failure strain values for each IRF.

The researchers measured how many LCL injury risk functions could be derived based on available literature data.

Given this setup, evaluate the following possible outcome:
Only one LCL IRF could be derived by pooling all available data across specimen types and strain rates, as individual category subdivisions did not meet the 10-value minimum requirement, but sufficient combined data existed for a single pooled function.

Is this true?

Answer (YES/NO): NO